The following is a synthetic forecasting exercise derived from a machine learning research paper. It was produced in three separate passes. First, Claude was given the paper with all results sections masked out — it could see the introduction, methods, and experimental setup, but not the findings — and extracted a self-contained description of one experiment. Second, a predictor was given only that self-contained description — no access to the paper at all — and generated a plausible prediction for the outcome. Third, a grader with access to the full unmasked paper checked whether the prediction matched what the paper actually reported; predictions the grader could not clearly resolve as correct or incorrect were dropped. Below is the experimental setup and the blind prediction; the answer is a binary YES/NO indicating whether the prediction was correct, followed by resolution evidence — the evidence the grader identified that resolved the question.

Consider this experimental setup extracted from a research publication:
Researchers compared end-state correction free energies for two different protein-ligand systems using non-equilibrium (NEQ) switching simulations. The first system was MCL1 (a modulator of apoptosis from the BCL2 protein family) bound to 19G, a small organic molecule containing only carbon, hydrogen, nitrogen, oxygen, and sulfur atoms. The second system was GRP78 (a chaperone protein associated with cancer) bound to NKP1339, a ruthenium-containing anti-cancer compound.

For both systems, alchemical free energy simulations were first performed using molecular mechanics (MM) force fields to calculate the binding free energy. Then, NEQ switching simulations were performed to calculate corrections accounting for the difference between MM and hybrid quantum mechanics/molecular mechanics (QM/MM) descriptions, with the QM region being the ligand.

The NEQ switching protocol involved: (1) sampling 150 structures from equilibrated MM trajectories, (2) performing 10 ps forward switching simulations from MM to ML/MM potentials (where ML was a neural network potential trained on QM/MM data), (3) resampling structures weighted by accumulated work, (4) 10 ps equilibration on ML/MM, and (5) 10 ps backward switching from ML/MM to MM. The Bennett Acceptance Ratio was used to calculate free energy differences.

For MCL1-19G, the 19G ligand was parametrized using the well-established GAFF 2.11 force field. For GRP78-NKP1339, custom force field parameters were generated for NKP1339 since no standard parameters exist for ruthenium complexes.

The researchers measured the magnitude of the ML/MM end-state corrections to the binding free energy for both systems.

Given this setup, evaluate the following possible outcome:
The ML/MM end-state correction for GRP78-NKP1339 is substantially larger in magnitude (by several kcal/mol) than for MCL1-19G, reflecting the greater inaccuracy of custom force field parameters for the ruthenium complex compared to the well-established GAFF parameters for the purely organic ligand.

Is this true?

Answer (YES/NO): NO